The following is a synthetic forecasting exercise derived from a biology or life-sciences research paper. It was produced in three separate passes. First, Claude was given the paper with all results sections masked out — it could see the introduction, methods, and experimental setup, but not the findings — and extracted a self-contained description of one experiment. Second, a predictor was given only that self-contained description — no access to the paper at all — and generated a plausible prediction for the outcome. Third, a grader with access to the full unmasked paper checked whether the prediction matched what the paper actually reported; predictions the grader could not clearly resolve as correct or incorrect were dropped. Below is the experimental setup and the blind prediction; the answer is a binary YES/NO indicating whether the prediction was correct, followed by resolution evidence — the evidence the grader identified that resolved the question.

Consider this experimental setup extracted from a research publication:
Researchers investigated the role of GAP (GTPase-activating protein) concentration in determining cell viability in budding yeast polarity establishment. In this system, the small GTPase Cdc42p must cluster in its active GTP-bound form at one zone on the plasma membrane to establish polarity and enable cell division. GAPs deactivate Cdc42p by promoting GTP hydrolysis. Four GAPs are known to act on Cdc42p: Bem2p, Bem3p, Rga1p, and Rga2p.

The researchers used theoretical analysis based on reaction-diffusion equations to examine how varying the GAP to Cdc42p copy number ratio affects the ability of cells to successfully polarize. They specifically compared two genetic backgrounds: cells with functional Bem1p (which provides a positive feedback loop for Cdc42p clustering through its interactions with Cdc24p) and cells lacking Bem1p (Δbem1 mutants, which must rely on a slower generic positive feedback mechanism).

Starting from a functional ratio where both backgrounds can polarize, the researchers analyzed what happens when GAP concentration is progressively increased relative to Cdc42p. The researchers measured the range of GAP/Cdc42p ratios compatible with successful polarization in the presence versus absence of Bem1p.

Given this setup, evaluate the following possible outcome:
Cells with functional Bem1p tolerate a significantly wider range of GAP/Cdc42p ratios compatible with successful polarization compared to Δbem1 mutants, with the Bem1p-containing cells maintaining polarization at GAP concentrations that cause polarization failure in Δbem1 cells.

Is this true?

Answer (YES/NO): YES